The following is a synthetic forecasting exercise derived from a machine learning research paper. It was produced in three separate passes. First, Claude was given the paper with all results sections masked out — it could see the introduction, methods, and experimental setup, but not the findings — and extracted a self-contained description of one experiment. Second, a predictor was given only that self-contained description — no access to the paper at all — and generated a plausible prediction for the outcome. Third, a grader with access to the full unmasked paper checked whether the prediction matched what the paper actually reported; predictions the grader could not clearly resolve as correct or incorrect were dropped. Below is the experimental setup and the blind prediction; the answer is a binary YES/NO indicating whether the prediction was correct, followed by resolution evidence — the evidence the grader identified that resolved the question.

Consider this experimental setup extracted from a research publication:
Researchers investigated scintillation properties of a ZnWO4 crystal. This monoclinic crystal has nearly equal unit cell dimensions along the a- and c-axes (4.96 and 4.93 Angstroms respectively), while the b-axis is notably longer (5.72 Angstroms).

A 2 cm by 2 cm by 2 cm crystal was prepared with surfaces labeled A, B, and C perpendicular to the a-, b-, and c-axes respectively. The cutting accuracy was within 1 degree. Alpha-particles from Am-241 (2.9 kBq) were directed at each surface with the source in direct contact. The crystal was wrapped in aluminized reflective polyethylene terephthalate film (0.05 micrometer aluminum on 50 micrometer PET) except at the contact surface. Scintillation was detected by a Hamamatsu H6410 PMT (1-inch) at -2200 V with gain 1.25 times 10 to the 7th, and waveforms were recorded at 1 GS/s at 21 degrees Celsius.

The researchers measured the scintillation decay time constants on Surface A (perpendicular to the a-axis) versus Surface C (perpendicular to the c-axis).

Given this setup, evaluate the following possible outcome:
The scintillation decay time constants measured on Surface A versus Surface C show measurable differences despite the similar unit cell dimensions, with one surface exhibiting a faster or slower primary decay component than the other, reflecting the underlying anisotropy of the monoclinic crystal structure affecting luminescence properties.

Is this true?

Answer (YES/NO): YES